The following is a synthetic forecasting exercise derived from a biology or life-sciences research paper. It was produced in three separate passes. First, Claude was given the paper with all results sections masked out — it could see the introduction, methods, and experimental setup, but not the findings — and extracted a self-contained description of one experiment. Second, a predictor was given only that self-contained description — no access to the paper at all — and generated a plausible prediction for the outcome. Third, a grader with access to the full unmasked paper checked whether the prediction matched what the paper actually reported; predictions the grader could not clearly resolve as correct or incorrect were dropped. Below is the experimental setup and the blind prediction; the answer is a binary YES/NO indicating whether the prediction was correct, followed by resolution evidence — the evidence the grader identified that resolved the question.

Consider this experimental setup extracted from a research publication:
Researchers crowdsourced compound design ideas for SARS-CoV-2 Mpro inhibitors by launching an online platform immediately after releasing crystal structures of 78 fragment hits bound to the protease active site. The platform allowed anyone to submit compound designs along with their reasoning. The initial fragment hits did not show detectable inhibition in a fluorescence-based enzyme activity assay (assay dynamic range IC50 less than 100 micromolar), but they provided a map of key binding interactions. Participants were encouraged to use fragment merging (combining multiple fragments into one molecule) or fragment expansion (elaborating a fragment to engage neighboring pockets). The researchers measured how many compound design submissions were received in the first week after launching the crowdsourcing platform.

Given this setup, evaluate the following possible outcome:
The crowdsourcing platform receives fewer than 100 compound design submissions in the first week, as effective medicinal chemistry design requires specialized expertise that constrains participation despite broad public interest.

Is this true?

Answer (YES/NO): NO